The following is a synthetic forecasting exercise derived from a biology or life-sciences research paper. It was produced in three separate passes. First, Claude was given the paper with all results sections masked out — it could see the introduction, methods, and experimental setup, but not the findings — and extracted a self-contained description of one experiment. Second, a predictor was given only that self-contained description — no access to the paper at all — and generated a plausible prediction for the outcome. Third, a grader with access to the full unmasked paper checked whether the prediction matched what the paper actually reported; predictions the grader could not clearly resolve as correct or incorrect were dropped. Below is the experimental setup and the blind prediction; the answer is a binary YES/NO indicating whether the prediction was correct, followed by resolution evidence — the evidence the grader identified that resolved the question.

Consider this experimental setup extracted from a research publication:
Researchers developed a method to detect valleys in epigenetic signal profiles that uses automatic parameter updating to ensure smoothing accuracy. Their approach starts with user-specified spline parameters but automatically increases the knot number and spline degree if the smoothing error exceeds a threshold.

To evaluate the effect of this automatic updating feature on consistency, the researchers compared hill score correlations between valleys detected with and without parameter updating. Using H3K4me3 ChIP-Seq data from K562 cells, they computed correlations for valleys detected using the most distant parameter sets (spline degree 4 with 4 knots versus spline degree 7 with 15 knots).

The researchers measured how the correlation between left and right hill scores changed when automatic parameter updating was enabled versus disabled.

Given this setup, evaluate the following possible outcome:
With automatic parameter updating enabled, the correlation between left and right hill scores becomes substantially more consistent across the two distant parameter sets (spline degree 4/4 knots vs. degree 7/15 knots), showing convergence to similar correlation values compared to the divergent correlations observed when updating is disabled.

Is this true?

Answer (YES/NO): YES